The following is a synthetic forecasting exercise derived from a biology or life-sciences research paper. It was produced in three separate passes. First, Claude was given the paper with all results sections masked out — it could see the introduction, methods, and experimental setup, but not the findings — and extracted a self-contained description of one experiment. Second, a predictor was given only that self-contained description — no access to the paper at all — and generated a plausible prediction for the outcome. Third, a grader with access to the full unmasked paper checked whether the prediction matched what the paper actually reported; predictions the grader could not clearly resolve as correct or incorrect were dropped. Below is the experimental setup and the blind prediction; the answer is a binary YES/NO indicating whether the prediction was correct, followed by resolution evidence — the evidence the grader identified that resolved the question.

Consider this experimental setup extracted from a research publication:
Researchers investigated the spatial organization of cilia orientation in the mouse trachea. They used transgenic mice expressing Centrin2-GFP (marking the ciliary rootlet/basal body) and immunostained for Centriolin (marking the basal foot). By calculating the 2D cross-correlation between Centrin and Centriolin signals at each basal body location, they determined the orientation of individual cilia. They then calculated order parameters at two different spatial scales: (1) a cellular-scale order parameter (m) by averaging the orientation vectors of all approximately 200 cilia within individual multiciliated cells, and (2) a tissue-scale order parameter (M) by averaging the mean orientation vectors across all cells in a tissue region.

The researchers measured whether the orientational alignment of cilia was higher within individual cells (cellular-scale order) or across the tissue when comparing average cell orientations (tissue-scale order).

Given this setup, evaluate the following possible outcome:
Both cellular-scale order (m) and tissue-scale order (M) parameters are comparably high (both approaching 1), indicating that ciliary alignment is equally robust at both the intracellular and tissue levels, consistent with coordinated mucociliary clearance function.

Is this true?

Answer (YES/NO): YES